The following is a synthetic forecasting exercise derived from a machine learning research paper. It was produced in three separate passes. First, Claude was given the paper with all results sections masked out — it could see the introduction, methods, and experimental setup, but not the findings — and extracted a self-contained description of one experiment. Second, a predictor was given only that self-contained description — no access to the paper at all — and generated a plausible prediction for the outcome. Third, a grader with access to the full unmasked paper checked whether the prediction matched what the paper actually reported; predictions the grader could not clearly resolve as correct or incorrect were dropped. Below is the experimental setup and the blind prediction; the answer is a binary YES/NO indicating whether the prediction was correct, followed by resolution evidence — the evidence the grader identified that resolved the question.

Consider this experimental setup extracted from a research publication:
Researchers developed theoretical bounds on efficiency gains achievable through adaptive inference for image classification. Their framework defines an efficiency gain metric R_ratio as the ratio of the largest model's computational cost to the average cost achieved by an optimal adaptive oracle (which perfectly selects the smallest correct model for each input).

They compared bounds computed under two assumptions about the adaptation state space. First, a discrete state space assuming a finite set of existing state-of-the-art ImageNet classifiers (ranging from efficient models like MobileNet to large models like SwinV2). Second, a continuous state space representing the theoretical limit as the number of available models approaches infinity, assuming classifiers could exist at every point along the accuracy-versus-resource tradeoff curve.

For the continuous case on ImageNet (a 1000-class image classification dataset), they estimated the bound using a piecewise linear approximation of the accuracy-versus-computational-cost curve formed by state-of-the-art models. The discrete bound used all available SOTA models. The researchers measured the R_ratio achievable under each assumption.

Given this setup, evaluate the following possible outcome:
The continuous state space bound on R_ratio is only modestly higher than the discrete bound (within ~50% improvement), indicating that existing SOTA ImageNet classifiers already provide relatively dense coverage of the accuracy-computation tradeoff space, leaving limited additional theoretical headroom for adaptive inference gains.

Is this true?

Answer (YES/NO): NO